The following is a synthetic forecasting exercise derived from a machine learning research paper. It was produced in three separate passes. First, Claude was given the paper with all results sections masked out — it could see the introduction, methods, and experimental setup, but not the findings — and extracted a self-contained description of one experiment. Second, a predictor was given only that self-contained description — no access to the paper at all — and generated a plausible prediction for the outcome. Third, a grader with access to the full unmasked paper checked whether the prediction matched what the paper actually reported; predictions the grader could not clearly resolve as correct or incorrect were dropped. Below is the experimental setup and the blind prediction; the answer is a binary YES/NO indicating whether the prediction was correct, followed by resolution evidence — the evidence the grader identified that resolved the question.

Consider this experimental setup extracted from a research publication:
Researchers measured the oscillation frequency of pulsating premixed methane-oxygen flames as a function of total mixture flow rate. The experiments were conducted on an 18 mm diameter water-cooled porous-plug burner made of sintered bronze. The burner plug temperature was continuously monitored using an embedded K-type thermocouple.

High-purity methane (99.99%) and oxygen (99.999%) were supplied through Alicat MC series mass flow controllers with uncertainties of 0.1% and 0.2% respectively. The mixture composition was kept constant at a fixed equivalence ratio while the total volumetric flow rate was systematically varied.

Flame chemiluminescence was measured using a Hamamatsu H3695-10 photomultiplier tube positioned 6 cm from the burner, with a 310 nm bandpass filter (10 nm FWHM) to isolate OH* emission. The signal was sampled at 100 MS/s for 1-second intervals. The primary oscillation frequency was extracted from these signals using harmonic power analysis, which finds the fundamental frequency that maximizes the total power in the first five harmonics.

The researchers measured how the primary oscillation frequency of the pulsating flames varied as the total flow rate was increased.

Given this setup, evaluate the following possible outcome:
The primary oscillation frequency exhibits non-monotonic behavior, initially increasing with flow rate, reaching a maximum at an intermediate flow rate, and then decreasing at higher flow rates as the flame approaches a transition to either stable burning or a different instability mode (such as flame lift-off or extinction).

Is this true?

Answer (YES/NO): NO